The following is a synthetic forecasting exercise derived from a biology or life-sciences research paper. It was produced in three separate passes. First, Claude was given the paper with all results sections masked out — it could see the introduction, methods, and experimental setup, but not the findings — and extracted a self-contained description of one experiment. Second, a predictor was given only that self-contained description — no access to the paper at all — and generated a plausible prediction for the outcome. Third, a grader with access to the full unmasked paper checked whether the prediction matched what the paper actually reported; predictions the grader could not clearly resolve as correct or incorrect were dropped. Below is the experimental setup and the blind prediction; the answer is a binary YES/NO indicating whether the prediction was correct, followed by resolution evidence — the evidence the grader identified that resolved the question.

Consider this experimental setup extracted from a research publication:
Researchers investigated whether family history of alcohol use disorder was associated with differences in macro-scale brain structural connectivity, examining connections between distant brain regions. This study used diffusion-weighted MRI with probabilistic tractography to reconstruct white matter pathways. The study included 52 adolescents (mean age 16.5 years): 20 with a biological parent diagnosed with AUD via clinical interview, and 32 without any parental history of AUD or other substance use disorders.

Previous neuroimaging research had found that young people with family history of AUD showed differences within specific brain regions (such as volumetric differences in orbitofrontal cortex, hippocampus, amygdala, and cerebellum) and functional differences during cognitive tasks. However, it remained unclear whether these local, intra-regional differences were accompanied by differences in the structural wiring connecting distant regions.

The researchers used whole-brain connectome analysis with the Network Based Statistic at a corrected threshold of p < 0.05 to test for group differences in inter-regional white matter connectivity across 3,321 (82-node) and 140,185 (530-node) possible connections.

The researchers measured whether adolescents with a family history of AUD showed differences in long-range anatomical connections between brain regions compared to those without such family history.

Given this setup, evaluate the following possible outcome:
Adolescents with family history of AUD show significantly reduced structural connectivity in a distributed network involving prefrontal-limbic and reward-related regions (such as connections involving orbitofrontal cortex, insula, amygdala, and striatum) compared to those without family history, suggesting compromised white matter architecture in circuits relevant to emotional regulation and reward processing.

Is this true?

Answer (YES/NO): NO